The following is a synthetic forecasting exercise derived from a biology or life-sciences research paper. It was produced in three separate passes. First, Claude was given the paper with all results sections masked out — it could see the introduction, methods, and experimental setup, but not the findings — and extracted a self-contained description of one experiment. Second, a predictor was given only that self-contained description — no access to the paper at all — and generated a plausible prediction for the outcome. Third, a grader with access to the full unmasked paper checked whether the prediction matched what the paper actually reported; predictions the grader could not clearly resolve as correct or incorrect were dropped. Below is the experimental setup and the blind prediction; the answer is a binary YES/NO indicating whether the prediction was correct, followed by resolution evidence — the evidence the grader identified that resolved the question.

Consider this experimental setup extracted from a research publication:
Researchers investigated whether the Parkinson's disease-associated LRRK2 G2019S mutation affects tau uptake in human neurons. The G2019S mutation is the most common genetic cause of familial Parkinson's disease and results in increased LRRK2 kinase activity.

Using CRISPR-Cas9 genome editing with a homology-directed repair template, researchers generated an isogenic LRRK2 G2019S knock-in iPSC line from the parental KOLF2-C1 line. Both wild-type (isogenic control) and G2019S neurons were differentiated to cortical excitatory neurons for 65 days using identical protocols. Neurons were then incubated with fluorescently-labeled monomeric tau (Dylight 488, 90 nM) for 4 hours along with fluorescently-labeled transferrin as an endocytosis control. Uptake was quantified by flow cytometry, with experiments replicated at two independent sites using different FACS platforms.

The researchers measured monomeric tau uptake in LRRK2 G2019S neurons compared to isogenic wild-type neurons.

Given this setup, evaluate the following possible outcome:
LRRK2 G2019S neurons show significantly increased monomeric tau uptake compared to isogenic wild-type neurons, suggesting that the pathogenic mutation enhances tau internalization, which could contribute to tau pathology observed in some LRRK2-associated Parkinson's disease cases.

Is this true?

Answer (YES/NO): YES